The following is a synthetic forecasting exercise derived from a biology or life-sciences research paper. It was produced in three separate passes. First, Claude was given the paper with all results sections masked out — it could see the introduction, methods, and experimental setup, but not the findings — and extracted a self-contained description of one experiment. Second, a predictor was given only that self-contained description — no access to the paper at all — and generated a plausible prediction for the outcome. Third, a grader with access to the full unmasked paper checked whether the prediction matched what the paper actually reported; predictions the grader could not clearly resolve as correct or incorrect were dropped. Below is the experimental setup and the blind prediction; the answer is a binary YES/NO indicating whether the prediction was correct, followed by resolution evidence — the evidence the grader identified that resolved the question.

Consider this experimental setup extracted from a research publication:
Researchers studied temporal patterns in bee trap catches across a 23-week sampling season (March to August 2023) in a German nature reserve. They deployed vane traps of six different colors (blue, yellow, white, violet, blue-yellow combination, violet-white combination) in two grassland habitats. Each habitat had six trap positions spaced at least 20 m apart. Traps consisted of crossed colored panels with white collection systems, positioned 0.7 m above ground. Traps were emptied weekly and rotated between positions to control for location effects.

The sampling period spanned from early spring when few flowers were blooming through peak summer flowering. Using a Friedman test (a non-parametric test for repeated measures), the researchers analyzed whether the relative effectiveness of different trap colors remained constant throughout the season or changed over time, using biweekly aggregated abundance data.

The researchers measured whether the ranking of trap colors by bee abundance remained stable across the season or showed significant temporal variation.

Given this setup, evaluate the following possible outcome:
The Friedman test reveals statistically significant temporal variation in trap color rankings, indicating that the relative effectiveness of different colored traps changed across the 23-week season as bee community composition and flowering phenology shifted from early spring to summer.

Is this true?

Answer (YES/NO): YES